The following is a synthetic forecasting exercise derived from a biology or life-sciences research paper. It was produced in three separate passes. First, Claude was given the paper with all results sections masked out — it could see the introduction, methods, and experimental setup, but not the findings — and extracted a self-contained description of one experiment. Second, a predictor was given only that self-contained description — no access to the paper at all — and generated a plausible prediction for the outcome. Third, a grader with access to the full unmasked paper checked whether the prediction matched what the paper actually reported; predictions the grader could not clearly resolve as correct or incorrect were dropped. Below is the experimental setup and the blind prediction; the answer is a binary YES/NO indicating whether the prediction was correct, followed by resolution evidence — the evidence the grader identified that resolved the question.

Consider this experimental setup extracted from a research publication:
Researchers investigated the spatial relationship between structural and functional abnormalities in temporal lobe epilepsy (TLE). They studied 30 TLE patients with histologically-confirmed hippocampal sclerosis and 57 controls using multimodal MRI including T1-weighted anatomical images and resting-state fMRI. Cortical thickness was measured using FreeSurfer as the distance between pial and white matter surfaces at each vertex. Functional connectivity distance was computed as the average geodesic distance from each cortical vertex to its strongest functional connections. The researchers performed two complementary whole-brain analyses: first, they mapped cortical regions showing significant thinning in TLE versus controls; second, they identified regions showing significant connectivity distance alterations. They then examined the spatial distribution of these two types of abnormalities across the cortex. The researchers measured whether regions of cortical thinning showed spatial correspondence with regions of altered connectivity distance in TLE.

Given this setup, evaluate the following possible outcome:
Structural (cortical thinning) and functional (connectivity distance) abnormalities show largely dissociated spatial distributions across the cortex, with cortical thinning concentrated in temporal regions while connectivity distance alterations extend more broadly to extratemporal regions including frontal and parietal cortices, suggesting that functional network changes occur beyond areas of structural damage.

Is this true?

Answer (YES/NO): NO